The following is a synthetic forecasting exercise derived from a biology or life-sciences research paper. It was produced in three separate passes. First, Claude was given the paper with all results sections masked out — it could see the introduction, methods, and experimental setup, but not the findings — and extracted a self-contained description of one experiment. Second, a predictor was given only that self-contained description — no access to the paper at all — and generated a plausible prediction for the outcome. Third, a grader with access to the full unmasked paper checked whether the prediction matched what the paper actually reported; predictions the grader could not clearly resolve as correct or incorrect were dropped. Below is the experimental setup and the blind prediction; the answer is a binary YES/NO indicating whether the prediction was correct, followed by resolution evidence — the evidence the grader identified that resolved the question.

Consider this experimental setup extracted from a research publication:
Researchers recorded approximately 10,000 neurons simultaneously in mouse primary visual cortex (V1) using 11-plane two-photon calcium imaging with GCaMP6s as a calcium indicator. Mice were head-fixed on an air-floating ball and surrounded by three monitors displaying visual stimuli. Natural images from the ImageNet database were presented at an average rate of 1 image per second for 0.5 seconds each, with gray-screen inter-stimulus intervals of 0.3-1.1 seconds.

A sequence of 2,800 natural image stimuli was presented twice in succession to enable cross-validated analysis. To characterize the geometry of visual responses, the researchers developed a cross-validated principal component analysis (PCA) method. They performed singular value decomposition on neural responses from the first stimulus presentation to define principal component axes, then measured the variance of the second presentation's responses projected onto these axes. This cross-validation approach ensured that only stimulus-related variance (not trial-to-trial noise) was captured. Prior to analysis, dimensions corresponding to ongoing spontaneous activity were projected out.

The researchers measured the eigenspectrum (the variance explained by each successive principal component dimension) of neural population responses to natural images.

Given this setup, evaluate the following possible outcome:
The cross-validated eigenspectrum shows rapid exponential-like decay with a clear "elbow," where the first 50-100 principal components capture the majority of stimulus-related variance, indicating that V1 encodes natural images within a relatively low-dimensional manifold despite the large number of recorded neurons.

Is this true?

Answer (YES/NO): NO